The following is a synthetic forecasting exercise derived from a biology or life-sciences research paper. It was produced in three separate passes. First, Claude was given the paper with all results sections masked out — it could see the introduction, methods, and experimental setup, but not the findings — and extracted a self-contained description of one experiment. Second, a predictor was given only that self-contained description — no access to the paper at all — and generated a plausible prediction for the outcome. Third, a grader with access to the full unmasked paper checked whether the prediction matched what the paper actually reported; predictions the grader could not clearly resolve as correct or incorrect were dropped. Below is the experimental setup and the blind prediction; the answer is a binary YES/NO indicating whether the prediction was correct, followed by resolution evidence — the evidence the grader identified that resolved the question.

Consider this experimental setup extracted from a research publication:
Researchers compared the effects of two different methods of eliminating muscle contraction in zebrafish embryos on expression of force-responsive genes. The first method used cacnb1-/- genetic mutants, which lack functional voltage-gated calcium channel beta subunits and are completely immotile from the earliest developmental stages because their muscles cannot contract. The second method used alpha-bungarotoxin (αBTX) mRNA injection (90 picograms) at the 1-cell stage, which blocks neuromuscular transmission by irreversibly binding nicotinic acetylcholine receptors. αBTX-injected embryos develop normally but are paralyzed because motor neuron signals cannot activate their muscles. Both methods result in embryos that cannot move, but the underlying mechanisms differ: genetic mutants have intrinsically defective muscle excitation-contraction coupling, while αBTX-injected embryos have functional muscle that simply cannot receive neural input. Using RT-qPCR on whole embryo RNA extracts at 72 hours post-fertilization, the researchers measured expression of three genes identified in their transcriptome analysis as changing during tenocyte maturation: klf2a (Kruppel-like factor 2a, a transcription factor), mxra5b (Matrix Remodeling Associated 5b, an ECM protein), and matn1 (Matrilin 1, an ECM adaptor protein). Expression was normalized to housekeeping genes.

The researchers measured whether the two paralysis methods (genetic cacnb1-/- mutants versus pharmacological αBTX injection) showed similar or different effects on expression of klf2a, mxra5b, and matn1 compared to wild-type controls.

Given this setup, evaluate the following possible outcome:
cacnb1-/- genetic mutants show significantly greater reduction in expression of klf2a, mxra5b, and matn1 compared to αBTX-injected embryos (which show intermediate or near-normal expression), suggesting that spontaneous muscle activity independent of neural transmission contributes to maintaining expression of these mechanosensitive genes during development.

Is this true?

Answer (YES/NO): NO